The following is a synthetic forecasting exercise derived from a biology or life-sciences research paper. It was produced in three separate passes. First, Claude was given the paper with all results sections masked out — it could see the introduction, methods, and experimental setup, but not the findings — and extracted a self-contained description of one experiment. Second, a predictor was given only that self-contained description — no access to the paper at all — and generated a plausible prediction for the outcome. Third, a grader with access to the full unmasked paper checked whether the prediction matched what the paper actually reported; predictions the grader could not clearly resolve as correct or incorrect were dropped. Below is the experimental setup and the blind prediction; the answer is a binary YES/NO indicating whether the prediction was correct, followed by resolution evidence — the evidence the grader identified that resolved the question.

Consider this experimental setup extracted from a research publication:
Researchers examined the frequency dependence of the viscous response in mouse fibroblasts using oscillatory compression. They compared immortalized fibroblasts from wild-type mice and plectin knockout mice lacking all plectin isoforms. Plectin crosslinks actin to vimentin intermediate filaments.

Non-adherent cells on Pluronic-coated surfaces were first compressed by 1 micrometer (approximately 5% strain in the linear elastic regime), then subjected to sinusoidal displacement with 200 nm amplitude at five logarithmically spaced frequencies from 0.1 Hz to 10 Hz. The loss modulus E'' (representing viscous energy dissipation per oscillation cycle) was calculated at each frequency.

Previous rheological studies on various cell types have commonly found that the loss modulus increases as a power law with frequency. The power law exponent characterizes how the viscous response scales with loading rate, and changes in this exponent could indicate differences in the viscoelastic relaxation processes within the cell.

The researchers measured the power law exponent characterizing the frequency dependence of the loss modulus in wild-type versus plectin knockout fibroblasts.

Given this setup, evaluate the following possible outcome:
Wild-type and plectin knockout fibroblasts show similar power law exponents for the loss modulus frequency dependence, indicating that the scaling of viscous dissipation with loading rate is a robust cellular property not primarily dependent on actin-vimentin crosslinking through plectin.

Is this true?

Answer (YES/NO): YES